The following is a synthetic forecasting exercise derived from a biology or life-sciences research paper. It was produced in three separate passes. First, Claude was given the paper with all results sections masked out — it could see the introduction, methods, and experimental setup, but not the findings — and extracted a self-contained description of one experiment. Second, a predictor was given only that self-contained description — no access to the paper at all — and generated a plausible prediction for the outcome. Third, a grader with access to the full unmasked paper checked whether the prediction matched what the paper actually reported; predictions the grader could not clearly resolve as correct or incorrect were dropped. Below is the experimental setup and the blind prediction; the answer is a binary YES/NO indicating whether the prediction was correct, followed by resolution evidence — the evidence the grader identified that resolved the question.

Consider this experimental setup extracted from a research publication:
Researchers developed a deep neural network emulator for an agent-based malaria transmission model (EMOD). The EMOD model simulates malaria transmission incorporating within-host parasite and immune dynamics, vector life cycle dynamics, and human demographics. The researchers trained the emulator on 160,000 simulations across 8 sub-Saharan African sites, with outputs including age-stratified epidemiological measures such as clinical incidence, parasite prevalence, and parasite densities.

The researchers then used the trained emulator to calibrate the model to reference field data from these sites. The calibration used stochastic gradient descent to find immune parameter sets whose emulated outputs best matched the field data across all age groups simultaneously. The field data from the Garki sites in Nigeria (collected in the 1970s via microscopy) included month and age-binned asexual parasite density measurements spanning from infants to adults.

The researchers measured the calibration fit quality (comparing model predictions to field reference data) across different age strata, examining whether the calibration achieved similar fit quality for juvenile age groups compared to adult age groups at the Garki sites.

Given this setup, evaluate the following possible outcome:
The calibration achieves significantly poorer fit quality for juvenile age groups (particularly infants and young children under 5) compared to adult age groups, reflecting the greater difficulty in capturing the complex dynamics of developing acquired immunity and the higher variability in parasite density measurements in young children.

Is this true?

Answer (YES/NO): YES